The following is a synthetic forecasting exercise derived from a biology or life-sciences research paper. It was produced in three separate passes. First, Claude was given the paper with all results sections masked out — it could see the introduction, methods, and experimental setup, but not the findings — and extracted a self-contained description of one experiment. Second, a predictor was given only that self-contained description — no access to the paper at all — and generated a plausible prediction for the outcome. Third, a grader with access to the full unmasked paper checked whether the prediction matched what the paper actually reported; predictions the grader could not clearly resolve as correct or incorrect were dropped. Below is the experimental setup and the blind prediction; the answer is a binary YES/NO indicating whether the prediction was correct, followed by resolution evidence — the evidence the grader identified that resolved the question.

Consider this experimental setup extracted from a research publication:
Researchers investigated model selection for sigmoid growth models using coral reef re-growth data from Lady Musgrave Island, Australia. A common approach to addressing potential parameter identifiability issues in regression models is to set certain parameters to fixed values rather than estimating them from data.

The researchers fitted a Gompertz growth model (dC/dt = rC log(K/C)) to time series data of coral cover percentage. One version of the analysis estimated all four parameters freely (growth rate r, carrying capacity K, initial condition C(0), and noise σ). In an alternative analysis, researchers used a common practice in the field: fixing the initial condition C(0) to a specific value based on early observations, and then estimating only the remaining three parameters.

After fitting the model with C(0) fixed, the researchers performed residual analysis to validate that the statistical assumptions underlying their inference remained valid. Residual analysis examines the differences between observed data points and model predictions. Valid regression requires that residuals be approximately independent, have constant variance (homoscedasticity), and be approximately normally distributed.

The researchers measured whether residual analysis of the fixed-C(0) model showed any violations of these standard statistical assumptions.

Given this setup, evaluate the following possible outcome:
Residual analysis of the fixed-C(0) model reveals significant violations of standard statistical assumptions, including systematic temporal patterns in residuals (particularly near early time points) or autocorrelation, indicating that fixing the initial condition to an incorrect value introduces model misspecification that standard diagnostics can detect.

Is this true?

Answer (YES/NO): YES